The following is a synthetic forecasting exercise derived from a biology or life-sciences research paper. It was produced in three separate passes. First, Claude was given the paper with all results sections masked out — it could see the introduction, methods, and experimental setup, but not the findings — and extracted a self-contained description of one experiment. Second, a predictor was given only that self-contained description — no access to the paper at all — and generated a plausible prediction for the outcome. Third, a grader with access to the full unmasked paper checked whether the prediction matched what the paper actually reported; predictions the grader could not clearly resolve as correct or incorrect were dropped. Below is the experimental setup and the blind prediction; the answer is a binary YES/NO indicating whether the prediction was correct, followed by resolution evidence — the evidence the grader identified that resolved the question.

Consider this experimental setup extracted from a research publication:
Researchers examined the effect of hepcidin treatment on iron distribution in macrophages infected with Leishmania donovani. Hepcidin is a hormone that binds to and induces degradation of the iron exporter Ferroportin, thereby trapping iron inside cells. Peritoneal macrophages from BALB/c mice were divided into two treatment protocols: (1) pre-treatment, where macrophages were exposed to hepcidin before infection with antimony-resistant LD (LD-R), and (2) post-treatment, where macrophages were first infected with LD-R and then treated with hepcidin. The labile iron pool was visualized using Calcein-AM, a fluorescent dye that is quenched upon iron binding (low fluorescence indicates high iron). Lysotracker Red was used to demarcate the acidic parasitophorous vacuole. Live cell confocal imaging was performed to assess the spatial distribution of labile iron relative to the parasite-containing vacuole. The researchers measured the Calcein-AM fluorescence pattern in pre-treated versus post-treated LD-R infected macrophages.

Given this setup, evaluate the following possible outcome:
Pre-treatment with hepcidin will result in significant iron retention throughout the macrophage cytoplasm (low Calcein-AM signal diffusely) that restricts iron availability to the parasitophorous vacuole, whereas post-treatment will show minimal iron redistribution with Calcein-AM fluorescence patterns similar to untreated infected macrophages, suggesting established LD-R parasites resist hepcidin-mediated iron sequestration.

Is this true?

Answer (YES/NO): NO